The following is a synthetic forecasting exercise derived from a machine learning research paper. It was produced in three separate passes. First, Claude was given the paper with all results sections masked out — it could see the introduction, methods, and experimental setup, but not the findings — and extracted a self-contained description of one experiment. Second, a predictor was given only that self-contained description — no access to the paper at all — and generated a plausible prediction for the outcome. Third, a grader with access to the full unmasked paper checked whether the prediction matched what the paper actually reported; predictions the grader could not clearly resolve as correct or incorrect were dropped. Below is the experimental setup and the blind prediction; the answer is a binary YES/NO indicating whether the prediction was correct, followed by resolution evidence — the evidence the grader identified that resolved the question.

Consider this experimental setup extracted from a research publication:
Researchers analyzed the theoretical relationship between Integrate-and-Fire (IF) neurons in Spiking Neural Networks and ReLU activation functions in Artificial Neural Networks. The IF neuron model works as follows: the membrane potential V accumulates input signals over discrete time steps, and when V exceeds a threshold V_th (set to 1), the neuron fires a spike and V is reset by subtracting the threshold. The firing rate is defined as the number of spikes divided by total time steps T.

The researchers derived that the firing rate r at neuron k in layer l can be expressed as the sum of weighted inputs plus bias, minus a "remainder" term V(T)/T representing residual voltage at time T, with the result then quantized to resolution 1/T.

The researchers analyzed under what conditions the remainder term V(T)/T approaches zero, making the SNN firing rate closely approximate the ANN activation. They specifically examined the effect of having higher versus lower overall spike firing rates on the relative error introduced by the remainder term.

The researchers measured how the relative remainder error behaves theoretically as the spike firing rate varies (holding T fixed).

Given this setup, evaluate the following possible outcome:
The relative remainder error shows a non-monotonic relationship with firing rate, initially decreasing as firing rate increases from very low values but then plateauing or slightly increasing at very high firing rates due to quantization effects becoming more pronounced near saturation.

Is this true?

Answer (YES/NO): NO